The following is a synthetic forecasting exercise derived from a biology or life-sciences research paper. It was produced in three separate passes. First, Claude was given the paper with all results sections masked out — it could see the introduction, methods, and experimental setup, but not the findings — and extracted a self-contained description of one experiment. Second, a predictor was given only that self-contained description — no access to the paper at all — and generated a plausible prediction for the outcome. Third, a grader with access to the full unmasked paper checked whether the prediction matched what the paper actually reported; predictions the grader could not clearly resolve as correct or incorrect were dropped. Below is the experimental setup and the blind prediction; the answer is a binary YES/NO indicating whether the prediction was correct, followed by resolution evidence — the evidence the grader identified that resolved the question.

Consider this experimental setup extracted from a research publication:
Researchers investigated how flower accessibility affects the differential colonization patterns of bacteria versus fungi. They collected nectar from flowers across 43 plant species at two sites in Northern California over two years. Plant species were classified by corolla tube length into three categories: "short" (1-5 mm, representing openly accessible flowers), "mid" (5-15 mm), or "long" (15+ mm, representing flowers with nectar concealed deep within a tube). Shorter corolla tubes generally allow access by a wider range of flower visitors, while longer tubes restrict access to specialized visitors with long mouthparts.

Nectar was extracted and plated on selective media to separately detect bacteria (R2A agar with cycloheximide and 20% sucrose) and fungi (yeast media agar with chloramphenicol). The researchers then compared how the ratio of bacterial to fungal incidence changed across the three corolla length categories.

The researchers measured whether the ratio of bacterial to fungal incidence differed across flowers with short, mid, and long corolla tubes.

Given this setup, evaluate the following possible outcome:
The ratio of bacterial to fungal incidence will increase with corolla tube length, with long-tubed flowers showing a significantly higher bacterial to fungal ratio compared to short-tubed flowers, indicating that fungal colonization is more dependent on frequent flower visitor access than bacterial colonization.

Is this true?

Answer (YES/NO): NO